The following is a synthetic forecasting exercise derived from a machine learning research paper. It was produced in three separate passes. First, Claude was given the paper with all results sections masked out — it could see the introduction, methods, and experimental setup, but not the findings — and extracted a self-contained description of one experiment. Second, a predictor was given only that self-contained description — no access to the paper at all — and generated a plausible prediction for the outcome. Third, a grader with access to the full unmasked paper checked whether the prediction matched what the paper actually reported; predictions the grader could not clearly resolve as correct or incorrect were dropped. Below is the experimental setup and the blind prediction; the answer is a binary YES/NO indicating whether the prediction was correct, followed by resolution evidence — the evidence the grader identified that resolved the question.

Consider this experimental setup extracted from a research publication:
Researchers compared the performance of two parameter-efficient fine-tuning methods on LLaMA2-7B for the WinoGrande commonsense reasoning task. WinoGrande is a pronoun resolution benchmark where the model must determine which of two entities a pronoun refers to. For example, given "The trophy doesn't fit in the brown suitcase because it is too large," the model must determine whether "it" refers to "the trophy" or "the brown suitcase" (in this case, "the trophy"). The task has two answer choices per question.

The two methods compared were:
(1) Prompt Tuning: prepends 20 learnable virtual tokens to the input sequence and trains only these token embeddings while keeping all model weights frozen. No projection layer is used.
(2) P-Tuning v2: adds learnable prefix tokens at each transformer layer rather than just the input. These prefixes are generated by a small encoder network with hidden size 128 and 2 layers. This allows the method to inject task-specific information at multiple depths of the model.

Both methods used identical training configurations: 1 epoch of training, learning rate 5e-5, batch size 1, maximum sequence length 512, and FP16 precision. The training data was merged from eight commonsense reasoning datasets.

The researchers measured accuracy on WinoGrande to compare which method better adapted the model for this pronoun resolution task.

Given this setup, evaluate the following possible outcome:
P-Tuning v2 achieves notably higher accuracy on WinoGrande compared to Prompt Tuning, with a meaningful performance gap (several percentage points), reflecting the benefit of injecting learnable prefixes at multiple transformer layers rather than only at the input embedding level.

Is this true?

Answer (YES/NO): NO